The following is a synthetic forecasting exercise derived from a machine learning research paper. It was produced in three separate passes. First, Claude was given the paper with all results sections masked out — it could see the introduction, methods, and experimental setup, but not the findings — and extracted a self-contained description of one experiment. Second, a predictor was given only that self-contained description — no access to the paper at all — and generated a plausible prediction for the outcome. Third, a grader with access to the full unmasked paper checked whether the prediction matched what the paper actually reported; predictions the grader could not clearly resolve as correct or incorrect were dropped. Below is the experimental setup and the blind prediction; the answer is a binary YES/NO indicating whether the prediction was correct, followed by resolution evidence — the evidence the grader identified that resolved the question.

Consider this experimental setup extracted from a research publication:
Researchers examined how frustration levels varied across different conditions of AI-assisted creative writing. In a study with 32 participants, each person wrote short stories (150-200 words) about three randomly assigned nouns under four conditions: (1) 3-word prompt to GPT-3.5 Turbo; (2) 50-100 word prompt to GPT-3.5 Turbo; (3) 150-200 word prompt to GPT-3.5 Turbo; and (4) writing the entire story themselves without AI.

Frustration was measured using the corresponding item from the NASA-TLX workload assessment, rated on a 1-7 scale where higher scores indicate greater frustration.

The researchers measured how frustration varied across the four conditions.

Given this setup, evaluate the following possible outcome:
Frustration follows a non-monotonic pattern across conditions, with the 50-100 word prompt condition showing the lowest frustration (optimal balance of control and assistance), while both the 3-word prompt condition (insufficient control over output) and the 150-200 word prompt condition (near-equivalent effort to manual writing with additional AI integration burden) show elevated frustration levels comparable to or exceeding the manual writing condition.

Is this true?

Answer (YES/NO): NO